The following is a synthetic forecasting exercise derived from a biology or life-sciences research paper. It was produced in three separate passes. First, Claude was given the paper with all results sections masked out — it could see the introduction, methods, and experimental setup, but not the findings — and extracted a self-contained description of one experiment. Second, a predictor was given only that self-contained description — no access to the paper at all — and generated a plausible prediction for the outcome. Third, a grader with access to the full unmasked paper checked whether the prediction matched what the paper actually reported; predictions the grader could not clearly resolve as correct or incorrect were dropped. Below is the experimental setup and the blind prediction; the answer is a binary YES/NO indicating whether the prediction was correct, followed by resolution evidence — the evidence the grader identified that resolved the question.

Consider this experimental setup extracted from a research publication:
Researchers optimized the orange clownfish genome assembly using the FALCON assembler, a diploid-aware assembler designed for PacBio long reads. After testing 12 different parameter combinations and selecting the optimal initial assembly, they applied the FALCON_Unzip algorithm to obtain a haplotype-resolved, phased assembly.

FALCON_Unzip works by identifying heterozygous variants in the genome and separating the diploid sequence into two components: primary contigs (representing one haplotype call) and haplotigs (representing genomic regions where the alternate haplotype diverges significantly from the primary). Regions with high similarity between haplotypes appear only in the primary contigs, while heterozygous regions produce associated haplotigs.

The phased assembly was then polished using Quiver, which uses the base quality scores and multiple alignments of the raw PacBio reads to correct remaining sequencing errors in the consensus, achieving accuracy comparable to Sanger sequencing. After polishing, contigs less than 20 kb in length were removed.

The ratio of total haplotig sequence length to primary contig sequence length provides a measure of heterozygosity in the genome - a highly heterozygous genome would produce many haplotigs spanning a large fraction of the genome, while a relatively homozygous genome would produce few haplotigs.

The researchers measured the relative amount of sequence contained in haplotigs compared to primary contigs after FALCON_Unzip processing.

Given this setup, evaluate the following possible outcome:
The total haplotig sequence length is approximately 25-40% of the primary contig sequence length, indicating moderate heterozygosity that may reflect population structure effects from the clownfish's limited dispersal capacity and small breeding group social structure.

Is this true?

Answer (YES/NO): YES